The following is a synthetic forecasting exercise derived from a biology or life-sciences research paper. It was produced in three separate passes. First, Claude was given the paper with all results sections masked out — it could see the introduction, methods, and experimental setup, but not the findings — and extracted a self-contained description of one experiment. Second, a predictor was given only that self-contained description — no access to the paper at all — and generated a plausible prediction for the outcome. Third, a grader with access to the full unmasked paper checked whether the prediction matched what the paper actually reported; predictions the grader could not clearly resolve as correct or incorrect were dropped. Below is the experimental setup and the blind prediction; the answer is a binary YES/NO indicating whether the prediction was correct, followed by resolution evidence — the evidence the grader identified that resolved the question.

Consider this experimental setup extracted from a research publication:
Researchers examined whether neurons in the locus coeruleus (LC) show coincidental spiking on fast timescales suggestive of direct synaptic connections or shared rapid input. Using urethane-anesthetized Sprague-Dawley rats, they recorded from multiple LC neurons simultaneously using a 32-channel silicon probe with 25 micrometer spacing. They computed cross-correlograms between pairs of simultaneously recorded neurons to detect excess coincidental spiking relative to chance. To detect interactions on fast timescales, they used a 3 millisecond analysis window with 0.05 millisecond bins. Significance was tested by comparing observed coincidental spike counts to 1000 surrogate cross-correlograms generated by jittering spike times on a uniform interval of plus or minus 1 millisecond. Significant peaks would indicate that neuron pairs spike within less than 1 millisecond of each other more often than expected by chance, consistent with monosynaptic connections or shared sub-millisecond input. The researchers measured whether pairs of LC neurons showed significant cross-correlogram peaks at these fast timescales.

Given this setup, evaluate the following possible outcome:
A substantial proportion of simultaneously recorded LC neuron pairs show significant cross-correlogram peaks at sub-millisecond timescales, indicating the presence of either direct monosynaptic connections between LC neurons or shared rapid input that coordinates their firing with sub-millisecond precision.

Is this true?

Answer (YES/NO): NO